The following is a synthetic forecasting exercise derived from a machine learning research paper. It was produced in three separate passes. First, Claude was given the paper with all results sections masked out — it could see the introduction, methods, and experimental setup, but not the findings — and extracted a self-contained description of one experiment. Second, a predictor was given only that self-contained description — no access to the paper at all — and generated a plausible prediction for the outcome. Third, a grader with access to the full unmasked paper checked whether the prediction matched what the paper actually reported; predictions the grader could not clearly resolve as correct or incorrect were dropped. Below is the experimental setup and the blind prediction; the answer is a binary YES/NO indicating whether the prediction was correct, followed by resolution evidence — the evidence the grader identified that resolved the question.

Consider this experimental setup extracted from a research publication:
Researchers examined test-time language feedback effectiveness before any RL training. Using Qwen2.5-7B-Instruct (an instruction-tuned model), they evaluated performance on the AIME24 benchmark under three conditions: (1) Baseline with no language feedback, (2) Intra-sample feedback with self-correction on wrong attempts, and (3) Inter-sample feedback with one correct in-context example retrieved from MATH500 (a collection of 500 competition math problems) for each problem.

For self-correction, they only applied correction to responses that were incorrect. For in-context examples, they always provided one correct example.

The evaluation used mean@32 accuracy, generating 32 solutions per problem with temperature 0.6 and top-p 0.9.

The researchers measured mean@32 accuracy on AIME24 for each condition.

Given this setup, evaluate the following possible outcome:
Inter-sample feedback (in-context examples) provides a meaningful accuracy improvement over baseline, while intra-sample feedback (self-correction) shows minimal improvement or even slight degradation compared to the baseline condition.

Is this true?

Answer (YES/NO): NO